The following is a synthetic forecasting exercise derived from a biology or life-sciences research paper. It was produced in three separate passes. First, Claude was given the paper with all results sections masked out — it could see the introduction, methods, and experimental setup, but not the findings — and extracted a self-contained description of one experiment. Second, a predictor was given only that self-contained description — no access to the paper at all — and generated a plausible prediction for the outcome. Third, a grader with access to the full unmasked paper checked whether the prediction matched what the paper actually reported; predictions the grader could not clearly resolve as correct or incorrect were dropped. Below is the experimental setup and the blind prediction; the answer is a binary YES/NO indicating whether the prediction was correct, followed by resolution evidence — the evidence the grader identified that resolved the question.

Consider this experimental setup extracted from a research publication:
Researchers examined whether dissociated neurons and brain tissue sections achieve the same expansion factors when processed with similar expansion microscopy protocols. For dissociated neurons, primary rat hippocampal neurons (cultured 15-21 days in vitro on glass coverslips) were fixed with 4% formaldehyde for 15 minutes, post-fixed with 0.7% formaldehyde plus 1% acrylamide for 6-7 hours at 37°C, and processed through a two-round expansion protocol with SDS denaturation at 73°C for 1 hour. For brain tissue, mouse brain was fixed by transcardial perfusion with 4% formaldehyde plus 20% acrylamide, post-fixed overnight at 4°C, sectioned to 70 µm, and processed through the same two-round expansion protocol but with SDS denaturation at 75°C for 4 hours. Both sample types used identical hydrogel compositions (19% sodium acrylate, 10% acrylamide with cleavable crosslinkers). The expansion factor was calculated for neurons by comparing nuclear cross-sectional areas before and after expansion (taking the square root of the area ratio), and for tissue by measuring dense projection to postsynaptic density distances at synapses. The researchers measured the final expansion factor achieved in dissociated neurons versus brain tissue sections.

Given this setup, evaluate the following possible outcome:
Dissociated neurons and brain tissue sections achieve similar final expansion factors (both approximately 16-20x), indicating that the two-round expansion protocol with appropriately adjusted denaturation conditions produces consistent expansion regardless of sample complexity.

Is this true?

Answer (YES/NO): NO